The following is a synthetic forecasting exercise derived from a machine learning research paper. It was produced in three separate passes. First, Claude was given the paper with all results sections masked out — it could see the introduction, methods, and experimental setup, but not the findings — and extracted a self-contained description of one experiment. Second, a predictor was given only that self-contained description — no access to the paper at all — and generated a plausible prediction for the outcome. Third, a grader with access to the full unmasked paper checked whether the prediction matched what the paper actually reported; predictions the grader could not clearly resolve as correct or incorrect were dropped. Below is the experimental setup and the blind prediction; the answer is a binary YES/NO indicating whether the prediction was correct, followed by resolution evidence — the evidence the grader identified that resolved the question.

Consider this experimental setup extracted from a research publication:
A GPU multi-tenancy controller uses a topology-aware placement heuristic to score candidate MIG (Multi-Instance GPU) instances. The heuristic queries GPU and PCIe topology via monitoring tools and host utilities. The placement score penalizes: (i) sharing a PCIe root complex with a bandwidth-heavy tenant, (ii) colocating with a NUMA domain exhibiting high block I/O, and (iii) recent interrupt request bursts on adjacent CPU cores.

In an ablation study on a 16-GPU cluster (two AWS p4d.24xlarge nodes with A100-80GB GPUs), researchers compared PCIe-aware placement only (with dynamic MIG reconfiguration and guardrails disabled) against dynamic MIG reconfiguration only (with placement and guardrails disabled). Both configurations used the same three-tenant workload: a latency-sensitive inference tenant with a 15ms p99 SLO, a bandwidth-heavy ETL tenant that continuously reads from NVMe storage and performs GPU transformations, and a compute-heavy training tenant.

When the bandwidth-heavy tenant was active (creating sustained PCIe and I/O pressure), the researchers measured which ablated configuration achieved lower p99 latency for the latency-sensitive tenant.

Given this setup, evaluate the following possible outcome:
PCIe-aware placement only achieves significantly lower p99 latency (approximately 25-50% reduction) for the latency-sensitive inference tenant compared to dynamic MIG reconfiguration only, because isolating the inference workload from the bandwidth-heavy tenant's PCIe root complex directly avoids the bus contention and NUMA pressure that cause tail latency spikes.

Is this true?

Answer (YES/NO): NO